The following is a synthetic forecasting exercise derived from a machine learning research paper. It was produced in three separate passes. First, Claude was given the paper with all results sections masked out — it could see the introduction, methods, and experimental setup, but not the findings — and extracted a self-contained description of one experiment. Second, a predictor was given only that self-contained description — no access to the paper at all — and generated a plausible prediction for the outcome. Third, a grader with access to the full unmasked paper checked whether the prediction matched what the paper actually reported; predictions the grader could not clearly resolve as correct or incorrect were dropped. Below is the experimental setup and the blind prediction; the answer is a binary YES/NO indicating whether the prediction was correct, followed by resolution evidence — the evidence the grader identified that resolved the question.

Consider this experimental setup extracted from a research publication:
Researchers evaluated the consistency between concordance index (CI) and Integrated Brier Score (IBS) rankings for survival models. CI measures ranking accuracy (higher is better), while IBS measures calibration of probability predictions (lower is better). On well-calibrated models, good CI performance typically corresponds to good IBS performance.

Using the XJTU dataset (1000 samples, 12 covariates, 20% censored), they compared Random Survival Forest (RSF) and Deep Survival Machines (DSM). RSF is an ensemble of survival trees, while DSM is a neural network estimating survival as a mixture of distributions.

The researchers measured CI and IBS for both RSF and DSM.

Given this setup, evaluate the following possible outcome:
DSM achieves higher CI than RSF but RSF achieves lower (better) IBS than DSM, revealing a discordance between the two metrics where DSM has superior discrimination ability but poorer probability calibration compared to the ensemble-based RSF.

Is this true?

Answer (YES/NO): NO